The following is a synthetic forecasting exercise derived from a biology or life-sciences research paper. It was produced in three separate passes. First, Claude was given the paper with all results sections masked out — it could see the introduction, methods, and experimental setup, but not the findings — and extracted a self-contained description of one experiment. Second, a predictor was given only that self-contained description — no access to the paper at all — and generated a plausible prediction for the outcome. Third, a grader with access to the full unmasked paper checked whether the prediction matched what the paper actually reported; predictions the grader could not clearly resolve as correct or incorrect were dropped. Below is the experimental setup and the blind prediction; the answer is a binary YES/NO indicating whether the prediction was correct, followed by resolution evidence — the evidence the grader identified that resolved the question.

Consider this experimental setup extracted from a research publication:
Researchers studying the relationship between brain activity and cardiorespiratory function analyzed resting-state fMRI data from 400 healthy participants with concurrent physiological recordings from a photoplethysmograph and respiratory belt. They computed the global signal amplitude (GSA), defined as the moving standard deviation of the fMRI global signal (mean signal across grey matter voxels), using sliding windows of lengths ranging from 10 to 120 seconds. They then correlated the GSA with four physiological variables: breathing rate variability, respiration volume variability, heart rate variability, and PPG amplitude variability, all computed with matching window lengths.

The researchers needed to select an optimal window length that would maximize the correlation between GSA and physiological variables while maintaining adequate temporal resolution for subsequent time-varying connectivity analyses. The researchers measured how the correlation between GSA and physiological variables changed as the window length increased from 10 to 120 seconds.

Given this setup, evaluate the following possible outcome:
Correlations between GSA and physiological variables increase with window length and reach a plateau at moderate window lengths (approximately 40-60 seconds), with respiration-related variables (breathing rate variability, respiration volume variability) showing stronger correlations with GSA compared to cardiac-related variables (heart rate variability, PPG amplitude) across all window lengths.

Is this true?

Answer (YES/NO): NO